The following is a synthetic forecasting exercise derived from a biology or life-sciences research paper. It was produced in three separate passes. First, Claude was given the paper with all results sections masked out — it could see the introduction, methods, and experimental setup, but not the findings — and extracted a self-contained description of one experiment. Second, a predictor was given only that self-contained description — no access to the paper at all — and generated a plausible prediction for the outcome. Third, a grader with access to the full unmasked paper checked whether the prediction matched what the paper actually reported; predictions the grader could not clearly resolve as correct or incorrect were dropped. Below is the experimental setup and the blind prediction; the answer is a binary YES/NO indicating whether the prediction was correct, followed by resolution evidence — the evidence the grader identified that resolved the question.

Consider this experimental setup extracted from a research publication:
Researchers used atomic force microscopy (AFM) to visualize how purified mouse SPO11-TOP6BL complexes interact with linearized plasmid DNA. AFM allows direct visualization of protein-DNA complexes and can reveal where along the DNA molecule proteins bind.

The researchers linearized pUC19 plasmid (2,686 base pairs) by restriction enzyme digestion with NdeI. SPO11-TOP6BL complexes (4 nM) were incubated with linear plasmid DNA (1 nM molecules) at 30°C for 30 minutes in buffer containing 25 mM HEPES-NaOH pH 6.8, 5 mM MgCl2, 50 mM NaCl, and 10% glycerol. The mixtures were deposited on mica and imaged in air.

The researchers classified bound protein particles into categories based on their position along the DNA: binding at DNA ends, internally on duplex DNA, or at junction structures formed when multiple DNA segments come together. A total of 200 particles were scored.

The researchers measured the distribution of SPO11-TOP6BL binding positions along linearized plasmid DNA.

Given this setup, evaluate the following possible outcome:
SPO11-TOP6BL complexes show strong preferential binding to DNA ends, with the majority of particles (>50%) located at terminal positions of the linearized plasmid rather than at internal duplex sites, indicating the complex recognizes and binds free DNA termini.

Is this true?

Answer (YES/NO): NO